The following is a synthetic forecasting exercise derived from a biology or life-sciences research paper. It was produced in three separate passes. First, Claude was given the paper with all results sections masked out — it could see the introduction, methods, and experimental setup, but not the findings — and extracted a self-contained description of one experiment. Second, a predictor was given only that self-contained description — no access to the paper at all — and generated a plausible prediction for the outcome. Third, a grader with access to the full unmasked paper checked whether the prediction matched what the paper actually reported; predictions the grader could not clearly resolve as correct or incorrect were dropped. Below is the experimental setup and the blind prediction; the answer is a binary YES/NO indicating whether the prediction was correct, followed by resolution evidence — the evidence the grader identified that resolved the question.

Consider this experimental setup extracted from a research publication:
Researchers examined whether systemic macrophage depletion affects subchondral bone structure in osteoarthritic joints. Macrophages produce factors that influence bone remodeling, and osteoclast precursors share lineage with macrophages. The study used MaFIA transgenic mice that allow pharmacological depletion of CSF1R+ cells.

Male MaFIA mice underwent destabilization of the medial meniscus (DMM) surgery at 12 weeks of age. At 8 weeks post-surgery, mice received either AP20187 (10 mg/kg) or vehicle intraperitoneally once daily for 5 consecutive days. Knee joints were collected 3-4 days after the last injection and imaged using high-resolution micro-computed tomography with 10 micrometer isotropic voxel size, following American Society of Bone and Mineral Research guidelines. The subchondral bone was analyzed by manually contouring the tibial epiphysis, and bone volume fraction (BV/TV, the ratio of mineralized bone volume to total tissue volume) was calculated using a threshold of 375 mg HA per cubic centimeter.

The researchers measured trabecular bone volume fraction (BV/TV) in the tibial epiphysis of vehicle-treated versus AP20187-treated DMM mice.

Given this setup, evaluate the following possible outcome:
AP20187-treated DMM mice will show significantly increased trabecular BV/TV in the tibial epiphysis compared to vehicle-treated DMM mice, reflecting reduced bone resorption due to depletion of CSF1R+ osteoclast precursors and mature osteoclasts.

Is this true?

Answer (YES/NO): NO